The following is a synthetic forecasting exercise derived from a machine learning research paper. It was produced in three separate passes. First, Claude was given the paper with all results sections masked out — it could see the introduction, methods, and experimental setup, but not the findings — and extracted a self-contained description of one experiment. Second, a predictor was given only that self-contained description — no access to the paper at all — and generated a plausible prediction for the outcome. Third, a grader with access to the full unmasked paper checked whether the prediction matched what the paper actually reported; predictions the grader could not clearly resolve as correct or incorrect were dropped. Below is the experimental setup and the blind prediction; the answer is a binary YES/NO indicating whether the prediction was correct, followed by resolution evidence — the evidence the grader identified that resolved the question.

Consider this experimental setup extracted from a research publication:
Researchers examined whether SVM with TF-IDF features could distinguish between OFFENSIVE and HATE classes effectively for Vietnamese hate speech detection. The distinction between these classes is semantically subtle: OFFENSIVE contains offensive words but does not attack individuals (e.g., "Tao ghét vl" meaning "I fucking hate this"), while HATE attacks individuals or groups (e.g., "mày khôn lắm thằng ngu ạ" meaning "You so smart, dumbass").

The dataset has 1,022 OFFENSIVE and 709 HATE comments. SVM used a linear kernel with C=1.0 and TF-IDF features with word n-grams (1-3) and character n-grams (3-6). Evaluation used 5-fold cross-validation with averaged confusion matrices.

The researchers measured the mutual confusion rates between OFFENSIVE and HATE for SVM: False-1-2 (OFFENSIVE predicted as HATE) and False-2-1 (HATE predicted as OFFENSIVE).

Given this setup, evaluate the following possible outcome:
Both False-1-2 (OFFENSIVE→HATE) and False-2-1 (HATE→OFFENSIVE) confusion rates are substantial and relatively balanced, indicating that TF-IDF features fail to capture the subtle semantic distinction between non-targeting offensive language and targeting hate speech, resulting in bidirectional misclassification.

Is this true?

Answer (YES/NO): NO